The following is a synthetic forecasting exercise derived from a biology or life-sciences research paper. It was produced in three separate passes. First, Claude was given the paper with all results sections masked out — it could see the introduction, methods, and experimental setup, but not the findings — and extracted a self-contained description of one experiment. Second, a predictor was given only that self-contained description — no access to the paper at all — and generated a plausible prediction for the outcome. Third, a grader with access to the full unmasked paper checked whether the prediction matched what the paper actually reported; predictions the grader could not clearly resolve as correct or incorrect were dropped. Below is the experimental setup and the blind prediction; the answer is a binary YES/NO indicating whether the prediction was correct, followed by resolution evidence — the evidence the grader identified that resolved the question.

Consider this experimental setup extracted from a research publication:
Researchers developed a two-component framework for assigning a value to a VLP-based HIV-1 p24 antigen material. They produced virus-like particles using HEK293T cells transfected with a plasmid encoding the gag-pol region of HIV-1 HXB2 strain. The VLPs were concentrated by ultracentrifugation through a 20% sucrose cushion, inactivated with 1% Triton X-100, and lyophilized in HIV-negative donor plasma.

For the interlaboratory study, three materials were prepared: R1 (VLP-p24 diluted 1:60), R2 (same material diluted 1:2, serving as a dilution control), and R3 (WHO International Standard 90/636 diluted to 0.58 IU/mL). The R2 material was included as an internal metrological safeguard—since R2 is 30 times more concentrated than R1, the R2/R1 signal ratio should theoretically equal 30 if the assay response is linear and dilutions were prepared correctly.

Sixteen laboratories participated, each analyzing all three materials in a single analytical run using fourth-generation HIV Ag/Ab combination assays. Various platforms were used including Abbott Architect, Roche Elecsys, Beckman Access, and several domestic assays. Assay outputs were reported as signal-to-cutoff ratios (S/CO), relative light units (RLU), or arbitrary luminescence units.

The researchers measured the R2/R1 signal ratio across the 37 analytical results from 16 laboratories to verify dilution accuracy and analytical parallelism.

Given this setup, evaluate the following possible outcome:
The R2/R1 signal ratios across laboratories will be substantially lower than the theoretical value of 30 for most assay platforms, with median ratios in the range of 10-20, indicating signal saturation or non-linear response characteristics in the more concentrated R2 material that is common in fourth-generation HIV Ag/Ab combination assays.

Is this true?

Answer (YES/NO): NO